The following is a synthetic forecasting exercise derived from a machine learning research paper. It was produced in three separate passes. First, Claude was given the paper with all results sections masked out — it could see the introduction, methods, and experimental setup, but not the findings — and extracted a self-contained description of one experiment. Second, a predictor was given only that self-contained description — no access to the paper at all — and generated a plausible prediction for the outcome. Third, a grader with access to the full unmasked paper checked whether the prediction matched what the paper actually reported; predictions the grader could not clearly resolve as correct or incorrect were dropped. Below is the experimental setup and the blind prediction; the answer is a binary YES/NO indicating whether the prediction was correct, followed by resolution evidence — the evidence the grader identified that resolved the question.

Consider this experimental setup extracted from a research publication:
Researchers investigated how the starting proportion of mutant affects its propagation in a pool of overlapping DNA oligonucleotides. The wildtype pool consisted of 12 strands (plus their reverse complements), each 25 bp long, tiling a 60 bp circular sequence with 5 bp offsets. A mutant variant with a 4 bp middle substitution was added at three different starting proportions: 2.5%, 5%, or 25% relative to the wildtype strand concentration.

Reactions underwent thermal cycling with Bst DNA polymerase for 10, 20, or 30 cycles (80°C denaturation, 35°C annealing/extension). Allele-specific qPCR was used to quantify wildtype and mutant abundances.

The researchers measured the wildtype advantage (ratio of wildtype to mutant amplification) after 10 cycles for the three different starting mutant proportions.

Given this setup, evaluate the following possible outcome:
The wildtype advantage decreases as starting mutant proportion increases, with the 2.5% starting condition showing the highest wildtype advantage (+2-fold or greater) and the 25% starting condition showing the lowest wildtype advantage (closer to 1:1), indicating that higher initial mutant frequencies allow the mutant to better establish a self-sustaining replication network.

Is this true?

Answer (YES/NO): NO